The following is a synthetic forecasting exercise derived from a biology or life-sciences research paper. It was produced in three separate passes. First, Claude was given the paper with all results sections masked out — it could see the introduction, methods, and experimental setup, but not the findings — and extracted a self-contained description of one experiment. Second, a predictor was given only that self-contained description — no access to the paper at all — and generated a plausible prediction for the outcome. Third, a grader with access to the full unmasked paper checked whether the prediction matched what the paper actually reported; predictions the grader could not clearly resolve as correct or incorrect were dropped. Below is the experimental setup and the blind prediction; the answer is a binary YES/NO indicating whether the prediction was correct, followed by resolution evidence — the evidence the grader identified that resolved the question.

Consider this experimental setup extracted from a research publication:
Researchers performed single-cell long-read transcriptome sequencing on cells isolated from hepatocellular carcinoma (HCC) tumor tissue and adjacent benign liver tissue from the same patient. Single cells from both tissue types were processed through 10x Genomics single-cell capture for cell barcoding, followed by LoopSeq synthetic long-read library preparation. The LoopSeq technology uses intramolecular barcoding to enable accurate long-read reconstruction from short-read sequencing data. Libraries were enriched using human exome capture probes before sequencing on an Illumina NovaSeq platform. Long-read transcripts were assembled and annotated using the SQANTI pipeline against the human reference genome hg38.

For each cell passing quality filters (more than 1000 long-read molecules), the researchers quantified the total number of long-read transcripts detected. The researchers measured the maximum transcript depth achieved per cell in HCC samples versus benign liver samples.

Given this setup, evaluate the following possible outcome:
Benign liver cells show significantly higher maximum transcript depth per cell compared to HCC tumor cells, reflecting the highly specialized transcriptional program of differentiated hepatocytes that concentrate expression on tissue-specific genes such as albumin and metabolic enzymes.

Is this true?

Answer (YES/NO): NO